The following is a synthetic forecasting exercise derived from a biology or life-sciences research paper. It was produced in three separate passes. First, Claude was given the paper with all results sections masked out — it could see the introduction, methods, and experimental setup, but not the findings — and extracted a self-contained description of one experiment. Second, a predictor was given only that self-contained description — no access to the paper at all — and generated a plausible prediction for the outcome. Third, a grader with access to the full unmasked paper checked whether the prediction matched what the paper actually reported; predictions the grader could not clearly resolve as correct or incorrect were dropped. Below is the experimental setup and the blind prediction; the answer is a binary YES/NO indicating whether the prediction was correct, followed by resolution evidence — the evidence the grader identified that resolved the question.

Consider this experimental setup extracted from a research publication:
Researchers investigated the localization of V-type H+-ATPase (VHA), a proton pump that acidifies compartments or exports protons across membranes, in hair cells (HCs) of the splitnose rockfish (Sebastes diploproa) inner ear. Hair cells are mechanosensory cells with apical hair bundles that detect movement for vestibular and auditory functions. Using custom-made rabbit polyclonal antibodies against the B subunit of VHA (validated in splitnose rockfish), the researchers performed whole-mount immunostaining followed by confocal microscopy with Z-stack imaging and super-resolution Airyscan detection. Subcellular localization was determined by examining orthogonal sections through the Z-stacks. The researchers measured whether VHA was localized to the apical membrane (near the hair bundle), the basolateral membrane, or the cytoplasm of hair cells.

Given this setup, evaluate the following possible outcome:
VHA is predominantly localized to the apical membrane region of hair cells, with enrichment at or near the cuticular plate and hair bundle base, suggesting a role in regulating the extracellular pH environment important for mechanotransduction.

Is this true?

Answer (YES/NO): NO